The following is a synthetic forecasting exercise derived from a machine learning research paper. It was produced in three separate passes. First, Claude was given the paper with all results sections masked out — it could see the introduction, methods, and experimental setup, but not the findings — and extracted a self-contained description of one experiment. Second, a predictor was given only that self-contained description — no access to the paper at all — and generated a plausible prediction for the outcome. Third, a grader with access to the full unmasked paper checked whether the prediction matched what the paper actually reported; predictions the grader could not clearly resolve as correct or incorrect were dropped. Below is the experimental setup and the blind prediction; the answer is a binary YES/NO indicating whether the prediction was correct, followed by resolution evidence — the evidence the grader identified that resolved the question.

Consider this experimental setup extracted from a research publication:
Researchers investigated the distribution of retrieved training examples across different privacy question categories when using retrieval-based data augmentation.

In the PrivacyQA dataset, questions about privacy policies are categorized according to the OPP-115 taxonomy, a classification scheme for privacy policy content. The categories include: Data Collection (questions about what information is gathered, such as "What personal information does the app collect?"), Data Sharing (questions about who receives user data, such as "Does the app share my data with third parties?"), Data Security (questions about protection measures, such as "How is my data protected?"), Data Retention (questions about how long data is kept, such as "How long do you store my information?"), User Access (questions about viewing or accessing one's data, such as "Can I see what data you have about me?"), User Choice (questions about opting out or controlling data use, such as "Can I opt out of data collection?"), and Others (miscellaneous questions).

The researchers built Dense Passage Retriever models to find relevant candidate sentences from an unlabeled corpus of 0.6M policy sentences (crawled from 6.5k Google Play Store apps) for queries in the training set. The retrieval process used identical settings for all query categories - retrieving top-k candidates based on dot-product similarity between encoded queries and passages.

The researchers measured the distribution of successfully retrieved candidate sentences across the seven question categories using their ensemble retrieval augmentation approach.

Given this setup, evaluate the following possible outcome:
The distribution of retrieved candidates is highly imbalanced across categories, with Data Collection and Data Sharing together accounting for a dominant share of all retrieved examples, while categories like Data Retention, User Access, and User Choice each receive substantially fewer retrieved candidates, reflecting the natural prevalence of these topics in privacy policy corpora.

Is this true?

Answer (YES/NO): YES